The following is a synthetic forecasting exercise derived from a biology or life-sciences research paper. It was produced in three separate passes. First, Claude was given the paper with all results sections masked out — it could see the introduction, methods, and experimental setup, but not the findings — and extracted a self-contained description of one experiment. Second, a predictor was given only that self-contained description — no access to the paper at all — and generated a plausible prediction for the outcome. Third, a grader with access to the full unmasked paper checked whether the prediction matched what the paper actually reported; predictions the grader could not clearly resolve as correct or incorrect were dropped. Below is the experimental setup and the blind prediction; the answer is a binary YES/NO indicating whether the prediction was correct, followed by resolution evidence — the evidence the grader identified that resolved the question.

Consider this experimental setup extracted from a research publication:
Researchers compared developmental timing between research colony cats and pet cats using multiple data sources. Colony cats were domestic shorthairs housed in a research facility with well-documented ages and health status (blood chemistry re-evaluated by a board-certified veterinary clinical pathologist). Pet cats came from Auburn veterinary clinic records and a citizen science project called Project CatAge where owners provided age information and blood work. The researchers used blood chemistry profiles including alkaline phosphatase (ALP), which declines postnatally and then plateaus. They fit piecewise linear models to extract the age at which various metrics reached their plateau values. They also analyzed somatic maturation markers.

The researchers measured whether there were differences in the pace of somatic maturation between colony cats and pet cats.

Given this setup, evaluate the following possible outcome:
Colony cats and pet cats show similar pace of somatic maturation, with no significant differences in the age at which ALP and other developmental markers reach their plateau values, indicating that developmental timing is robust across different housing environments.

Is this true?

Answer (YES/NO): NO